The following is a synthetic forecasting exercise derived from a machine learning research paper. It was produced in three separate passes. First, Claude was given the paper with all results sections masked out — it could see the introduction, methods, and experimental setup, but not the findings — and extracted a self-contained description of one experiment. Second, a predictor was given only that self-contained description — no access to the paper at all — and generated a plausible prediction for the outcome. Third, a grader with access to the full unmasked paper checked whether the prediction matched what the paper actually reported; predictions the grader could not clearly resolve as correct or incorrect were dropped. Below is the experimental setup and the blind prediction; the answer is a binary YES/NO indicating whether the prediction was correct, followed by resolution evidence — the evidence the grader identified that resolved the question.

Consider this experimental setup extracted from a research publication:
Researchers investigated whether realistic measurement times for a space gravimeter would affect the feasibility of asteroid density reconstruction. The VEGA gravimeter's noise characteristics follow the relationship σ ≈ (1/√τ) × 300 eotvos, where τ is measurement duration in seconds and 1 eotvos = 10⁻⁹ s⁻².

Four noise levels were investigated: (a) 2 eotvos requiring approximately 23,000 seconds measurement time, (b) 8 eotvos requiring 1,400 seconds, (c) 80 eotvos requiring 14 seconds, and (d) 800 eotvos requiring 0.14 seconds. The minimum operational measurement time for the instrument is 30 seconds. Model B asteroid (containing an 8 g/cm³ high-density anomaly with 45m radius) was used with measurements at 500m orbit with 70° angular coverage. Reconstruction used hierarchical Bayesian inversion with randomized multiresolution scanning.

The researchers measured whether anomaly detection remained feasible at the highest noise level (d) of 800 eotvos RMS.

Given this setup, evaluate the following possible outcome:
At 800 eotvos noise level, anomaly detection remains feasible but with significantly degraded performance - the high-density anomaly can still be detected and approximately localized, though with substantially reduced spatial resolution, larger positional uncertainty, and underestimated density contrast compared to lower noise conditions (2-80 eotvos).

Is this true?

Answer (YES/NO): NO